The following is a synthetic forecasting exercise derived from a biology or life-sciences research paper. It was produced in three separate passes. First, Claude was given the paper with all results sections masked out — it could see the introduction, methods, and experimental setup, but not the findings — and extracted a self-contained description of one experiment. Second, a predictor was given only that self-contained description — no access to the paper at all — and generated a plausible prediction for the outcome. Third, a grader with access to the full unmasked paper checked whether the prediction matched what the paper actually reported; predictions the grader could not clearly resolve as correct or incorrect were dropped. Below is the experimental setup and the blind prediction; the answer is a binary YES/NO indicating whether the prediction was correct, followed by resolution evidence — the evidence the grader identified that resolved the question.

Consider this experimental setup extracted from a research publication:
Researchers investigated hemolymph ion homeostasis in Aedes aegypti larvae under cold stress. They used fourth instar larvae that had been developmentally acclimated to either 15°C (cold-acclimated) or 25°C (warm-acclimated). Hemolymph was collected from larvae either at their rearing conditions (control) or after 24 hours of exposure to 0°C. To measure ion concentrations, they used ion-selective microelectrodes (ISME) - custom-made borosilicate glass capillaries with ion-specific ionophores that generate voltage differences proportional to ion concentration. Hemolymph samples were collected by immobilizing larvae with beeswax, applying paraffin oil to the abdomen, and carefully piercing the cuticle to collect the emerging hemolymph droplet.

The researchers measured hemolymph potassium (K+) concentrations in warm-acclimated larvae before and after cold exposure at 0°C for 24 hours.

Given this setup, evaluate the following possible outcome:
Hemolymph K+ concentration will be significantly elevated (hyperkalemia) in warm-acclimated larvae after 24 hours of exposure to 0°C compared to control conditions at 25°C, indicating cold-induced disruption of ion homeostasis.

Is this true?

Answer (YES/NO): YES